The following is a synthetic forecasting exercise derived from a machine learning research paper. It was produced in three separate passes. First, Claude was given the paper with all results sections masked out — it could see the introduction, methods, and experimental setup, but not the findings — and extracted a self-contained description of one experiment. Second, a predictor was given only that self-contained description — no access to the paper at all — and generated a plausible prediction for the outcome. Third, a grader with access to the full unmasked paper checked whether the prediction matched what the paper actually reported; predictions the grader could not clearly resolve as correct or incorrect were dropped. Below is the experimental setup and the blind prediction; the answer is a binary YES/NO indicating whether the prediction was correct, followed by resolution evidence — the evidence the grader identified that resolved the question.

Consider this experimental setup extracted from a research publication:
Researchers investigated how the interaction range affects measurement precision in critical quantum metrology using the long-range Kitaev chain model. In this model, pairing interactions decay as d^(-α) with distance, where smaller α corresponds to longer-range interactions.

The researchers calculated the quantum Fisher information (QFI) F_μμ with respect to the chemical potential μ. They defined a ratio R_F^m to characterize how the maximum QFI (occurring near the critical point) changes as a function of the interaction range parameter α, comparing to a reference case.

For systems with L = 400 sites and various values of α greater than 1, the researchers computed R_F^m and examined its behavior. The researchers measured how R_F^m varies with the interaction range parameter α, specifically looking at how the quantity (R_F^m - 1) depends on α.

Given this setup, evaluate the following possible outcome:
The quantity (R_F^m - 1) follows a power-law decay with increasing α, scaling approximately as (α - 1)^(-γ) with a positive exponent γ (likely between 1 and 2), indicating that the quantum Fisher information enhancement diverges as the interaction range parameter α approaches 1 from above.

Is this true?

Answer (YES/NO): NO